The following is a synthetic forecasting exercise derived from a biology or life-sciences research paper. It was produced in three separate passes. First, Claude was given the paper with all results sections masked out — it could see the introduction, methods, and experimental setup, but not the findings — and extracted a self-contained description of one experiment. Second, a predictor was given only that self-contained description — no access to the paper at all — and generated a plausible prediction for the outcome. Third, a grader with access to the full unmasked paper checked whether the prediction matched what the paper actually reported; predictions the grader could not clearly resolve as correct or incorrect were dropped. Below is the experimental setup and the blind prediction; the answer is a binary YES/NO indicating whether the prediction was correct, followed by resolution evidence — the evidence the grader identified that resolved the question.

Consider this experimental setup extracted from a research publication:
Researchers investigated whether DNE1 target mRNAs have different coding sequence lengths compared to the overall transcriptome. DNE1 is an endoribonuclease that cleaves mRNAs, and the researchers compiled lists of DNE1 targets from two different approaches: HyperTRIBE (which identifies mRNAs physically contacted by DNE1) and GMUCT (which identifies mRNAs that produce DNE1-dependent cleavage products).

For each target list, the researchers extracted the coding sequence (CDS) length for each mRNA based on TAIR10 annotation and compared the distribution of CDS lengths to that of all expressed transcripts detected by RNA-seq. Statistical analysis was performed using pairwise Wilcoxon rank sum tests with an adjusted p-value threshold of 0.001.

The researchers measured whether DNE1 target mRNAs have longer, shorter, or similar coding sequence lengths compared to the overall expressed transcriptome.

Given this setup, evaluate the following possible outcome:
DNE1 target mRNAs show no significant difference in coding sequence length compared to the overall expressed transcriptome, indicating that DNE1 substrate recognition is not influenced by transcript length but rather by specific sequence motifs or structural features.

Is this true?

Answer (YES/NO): YES